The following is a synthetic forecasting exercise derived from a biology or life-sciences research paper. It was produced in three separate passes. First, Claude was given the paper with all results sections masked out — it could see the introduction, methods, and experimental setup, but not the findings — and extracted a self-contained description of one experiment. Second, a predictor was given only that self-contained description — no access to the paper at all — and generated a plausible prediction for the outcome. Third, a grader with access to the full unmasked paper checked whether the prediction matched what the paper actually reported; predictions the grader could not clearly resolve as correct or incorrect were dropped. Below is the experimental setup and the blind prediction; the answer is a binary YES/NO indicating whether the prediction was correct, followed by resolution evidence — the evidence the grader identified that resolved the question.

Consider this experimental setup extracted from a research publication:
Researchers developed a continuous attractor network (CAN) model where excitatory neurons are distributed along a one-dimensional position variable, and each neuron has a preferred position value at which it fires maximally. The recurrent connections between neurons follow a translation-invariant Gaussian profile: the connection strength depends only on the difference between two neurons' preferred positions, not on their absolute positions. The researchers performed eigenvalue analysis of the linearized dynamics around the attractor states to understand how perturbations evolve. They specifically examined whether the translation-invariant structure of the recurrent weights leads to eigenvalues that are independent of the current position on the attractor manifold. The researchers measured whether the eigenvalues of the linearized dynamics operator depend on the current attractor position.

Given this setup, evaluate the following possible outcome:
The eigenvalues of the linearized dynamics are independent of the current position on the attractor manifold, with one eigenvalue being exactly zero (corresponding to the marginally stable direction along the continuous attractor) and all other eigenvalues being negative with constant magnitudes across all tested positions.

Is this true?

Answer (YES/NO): YES